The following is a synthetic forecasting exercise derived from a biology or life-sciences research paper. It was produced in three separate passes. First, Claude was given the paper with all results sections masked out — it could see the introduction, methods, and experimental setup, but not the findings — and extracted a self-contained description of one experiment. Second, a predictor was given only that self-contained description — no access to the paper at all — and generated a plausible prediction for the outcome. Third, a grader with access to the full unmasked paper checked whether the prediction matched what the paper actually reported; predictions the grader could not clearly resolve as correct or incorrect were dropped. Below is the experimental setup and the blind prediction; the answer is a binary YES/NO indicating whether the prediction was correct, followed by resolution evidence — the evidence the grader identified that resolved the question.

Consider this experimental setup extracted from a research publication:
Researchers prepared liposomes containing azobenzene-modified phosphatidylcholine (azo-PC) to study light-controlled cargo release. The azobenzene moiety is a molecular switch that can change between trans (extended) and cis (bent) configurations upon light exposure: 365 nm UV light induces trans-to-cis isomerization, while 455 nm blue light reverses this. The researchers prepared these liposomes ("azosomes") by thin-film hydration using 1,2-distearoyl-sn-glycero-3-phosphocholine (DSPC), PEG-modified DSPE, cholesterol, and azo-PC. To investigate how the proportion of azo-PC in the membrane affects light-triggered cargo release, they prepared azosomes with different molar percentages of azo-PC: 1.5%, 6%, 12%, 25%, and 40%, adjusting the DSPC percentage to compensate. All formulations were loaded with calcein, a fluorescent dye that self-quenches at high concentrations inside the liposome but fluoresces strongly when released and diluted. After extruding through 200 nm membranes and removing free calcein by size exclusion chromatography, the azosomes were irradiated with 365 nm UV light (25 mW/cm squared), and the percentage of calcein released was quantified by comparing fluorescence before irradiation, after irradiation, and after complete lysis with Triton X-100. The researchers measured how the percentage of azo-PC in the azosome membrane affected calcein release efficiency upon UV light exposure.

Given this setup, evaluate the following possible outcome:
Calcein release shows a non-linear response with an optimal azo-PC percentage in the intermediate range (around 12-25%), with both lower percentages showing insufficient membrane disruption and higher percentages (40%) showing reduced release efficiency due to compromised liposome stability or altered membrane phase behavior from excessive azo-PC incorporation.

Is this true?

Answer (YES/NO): NO